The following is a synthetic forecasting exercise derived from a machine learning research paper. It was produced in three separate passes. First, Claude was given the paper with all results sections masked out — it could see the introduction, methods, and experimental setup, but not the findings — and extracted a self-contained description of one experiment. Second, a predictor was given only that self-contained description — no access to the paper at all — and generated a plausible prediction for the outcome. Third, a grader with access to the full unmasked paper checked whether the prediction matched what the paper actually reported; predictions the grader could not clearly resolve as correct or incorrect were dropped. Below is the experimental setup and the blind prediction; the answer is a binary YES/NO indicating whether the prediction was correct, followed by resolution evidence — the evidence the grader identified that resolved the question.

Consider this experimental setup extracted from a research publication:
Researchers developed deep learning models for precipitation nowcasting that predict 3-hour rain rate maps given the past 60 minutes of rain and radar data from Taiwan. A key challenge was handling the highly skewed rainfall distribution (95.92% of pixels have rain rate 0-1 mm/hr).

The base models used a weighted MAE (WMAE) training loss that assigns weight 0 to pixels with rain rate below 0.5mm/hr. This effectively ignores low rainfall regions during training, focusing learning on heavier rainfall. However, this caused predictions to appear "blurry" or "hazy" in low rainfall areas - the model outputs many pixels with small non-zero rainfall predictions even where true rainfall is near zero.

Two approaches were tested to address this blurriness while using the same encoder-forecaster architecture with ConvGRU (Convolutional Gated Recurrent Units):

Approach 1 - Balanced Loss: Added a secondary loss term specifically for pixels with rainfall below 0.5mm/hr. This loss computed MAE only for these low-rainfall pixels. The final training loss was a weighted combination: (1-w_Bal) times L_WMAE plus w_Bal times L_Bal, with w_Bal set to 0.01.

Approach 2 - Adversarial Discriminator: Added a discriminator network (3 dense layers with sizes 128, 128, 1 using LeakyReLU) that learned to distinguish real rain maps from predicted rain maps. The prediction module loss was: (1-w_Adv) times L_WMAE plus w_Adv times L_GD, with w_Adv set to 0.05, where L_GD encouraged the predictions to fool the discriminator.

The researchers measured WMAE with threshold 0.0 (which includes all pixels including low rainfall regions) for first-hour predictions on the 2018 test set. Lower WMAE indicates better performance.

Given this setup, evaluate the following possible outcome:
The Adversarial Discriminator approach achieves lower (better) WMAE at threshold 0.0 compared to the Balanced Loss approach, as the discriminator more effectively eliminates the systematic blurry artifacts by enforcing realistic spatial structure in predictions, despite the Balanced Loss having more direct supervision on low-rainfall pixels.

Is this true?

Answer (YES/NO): YES